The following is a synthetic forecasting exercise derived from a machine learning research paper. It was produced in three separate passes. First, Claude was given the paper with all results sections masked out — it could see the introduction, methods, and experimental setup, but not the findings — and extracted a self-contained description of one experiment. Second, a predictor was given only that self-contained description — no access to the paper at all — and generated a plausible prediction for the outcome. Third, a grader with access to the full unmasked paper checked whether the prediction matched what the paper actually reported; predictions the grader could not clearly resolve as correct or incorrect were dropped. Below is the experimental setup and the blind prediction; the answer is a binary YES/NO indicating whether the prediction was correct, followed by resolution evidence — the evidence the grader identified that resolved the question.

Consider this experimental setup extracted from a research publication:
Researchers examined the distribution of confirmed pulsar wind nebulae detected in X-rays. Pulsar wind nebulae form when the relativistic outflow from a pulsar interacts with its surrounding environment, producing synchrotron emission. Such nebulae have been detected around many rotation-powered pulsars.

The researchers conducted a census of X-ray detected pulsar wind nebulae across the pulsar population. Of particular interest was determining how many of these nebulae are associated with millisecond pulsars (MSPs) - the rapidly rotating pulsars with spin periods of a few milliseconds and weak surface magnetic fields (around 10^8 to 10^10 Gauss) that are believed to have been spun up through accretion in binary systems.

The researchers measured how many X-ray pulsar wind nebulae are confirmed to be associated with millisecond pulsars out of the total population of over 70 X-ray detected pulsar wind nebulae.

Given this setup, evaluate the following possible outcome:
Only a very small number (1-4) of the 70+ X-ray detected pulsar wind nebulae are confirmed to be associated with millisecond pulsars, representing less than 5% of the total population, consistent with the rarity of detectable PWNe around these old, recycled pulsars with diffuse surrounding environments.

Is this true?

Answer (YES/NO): YES